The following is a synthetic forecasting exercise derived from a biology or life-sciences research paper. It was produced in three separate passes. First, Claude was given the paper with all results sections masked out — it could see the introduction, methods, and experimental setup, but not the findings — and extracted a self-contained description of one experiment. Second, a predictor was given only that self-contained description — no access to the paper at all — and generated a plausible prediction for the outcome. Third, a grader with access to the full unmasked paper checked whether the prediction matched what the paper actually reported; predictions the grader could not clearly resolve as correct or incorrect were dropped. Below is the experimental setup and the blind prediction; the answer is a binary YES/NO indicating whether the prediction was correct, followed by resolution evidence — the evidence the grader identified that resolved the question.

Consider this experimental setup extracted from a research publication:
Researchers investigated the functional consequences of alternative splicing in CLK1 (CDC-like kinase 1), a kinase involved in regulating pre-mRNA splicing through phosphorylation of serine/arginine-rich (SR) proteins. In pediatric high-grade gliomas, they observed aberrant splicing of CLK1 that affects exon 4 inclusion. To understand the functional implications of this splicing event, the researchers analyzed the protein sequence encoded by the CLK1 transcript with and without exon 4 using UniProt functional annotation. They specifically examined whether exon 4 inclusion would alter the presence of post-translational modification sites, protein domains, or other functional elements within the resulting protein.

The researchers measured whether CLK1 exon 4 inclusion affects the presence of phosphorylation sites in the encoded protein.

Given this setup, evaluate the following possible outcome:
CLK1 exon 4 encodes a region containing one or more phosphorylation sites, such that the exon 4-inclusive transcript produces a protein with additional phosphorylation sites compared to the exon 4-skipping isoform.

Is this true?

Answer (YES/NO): YES